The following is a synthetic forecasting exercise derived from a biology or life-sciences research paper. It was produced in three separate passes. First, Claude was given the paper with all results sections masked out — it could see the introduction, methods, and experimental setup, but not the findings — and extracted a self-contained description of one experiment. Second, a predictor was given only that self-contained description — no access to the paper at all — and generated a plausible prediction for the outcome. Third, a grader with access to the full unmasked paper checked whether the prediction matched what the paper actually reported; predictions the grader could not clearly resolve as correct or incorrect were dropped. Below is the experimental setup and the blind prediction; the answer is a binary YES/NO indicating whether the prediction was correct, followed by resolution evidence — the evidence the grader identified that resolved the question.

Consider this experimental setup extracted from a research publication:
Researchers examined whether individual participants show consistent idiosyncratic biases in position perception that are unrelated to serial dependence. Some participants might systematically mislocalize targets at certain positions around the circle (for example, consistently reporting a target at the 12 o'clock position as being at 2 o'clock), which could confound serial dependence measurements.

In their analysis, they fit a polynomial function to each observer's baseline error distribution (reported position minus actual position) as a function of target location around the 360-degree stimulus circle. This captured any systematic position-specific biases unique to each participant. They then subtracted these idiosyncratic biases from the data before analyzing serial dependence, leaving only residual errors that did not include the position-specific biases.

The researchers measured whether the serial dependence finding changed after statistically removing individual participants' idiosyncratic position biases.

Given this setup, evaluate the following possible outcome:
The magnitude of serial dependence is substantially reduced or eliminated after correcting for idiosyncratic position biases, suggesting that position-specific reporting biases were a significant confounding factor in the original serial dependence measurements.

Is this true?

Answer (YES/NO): NO